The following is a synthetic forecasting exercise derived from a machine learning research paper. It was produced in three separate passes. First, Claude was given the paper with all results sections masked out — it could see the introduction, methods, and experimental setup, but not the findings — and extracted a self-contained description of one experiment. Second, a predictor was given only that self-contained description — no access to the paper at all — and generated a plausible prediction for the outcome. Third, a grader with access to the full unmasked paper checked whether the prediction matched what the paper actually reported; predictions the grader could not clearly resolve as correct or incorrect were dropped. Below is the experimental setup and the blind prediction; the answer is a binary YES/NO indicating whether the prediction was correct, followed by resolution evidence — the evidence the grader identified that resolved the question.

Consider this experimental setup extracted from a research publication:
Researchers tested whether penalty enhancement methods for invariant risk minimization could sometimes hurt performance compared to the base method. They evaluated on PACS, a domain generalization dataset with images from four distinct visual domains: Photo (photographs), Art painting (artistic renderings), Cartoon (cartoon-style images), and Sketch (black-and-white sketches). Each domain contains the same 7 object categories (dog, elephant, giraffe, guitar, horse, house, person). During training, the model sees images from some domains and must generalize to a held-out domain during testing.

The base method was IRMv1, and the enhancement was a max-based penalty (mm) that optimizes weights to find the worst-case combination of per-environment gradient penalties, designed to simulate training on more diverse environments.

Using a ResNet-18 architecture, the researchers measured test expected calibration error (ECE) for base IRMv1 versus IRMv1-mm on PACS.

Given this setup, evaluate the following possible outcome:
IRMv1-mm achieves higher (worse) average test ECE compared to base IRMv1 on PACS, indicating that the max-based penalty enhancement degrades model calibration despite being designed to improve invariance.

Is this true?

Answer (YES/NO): YES